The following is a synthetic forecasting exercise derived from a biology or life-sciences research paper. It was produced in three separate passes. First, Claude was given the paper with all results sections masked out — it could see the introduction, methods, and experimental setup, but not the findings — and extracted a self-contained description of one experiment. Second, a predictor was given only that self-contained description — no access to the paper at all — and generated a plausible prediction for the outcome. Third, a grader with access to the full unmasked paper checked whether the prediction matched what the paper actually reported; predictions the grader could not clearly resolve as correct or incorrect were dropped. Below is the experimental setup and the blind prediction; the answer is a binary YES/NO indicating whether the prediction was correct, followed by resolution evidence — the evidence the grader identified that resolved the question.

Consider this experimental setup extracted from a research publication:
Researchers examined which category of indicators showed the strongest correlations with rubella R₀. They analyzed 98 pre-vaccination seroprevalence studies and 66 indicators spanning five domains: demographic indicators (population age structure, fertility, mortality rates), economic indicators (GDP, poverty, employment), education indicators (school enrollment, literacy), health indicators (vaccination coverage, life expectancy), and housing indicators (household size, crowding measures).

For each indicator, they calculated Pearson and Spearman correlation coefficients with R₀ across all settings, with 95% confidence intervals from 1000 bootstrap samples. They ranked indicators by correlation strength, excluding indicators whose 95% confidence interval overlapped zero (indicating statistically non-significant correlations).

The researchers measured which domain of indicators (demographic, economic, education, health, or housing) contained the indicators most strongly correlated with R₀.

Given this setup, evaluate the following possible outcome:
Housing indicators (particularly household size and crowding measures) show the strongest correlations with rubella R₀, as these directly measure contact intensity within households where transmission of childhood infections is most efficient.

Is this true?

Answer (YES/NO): NO